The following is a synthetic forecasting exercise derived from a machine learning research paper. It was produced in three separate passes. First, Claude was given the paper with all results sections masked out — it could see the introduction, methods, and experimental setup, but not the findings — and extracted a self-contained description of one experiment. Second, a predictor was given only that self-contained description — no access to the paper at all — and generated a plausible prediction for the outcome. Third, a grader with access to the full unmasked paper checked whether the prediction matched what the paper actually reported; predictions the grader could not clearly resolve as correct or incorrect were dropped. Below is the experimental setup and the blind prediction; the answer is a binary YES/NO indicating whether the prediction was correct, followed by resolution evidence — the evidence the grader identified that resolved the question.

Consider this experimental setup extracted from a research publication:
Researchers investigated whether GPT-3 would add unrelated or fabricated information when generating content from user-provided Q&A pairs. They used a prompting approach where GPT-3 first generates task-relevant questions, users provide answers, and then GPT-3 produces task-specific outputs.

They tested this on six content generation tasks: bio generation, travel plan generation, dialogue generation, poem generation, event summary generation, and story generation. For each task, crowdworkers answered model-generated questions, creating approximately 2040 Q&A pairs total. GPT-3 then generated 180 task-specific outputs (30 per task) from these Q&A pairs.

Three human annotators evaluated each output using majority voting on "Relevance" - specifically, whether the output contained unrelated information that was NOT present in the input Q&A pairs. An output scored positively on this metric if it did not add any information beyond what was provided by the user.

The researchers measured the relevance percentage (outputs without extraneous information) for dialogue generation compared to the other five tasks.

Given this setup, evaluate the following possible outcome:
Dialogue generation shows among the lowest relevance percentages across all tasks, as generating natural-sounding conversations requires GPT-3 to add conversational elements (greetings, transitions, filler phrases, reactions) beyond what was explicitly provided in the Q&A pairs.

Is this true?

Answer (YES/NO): YES